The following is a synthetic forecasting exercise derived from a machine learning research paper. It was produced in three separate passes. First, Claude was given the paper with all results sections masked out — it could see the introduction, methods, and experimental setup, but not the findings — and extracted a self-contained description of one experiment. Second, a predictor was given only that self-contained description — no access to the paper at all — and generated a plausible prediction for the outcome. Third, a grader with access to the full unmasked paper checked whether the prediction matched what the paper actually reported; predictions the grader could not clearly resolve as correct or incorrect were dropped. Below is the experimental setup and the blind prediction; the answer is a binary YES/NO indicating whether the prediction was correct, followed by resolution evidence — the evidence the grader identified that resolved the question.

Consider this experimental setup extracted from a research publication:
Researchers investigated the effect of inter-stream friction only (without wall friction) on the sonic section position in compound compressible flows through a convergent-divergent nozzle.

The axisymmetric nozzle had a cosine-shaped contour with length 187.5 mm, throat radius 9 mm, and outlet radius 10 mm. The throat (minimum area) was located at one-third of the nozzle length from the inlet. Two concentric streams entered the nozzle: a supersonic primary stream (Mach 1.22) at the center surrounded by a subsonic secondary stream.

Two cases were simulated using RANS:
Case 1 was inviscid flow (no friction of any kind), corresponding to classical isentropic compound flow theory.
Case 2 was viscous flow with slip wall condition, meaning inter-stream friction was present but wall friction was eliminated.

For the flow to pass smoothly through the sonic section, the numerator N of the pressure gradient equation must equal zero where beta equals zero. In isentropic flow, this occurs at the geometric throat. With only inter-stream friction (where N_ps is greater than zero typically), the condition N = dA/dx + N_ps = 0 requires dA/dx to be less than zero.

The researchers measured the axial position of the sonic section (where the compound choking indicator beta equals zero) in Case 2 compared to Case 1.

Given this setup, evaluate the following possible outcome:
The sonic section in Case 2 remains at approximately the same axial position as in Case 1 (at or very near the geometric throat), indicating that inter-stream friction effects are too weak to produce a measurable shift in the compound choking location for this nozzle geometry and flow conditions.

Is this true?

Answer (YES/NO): NO